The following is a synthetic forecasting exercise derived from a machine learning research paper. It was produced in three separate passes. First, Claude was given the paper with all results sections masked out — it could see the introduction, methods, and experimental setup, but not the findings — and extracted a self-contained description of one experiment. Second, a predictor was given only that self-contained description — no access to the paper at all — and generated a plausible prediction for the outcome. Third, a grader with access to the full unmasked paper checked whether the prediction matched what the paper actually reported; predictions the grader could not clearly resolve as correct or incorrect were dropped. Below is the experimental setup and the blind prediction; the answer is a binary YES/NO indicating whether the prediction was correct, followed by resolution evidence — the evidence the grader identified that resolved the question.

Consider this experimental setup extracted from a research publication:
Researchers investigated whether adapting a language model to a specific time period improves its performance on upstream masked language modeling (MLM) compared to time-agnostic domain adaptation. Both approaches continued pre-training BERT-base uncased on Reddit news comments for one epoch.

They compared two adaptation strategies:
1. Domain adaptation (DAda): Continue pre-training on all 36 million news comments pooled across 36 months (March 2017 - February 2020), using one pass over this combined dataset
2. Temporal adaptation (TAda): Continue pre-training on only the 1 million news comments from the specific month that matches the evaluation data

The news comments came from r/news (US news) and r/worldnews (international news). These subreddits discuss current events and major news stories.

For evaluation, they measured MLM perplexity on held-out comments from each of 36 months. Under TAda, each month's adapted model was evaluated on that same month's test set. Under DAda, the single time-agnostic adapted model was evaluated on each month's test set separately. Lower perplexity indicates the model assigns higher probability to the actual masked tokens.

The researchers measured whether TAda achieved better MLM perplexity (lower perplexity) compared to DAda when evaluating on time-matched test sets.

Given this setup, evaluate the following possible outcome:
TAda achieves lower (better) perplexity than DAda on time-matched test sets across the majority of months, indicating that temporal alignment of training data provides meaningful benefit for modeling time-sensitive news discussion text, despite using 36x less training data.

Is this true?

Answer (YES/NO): NO